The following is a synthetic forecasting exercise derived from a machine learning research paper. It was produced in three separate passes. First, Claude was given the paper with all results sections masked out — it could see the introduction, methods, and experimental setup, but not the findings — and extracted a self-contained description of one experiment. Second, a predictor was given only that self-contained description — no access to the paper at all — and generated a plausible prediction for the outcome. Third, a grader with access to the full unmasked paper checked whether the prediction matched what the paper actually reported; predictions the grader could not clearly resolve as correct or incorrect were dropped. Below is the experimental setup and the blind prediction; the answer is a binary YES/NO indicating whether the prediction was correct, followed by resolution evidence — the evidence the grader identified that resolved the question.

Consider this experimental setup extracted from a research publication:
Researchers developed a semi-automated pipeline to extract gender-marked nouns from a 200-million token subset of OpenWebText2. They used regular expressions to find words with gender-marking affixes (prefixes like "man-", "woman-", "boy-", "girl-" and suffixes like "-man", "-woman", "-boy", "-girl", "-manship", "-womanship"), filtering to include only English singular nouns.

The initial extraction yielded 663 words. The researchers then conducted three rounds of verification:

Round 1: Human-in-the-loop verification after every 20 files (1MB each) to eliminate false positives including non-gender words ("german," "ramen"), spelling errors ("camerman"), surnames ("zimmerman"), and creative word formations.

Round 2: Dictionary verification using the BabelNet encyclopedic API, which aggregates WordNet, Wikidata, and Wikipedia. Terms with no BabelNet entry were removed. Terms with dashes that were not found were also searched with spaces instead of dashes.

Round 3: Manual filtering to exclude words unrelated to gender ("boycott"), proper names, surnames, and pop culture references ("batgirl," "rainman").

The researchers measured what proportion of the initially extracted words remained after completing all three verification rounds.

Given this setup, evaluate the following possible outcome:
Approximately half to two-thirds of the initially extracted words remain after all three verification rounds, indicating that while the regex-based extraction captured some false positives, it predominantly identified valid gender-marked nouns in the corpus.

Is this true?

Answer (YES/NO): YES